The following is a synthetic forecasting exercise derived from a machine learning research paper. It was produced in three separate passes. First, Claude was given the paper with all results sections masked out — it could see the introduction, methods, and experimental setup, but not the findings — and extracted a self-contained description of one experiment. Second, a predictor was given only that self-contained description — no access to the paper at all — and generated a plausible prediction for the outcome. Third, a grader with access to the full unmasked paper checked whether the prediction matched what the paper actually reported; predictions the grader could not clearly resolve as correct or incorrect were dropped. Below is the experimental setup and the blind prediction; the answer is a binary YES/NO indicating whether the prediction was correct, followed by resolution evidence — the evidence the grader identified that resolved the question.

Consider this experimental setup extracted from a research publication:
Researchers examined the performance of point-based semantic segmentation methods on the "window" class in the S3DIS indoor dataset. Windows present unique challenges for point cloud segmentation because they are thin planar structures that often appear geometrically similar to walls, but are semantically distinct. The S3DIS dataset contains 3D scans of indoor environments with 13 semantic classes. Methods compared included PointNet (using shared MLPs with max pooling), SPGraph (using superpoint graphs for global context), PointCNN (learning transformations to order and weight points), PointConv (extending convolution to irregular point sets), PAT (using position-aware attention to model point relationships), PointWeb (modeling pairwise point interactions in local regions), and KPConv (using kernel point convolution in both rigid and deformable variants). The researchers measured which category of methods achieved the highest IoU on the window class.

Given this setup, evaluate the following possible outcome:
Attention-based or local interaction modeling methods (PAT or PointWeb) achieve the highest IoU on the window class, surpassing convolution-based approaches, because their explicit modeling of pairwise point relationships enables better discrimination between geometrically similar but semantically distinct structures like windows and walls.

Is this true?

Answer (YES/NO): YES